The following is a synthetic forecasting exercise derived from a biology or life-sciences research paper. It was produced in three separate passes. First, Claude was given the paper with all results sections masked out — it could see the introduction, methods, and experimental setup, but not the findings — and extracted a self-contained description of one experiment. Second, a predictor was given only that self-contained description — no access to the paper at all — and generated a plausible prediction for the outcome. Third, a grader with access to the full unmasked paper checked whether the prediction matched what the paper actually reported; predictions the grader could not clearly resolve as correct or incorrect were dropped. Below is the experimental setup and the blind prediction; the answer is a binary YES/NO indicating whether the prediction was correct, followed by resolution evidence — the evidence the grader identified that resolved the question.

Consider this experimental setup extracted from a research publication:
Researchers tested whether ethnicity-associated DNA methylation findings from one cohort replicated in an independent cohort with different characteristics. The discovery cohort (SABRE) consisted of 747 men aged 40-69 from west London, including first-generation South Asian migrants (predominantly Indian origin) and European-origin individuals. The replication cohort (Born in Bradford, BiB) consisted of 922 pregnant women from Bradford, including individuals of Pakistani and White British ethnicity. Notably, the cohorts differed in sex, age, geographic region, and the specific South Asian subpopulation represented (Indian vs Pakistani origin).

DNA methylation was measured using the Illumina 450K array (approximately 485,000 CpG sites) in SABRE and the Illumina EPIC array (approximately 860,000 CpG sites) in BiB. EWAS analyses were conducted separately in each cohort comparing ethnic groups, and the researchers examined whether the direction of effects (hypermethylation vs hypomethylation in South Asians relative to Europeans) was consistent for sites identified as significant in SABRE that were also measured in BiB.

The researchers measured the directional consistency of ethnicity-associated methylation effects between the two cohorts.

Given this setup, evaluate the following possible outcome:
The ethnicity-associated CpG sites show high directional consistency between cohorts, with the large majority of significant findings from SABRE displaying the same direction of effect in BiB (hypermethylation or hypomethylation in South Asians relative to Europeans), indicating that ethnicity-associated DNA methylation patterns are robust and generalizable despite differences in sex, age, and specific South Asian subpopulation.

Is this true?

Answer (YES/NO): YES